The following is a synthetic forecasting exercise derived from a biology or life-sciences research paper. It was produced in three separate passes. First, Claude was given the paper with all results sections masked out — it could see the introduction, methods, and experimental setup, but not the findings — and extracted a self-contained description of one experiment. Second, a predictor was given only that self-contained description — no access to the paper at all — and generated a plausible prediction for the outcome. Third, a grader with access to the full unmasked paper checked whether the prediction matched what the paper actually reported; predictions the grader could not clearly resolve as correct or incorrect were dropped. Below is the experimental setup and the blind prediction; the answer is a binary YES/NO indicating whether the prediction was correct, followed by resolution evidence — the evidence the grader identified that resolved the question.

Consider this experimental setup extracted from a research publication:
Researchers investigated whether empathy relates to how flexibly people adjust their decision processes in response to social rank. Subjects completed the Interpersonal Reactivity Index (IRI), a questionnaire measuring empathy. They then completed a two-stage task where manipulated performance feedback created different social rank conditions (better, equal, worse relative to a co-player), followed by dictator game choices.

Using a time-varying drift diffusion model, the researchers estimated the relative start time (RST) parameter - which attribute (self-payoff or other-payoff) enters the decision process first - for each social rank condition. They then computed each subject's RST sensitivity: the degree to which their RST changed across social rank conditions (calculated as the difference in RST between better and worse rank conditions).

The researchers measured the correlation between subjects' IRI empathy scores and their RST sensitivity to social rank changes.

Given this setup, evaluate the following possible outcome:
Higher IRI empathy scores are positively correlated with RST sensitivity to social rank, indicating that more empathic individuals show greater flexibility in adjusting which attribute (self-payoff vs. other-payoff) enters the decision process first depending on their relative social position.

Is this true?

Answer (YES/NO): NO